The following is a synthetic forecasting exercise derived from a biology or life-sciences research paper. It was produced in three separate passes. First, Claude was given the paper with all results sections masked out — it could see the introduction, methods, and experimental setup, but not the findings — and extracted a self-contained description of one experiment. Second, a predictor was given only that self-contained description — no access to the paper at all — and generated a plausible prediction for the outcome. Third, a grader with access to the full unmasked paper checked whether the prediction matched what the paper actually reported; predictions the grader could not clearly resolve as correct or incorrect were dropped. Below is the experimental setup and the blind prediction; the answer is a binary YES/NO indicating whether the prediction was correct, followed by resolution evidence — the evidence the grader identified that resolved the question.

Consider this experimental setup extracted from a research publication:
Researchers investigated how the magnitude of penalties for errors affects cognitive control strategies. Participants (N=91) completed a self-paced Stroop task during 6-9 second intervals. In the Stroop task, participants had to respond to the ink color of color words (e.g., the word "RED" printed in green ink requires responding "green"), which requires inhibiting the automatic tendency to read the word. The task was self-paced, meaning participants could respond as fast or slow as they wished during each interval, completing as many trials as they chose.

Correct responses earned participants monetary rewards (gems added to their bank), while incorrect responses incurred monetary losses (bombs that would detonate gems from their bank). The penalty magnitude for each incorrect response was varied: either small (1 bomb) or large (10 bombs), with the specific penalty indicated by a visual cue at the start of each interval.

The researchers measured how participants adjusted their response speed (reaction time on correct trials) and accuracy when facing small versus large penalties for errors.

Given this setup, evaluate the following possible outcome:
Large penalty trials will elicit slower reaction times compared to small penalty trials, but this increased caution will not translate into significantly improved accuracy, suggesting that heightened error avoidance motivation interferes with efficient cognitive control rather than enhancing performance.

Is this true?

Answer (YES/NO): NO